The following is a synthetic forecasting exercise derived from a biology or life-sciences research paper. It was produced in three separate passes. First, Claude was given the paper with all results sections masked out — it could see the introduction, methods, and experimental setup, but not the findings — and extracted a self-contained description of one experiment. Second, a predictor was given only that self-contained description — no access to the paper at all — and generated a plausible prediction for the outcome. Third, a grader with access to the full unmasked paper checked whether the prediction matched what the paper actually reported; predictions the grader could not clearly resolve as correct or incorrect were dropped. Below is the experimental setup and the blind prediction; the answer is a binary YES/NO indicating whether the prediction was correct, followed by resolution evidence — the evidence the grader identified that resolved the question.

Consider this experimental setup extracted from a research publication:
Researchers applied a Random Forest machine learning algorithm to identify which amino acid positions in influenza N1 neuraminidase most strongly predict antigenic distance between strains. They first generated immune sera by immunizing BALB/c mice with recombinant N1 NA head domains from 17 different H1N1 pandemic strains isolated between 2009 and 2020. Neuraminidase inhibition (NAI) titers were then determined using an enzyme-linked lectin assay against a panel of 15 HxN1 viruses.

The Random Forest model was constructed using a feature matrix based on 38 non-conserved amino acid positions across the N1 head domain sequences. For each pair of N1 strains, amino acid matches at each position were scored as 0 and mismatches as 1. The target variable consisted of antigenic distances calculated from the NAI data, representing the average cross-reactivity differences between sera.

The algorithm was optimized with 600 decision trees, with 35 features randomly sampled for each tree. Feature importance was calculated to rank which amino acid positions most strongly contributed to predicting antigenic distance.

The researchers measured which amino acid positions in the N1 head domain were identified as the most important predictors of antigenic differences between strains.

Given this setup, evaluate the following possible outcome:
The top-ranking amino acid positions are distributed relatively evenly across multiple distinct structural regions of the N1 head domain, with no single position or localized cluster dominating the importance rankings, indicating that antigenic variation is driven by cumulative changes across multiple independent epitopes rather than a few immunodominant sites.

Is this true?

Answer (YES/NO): NO